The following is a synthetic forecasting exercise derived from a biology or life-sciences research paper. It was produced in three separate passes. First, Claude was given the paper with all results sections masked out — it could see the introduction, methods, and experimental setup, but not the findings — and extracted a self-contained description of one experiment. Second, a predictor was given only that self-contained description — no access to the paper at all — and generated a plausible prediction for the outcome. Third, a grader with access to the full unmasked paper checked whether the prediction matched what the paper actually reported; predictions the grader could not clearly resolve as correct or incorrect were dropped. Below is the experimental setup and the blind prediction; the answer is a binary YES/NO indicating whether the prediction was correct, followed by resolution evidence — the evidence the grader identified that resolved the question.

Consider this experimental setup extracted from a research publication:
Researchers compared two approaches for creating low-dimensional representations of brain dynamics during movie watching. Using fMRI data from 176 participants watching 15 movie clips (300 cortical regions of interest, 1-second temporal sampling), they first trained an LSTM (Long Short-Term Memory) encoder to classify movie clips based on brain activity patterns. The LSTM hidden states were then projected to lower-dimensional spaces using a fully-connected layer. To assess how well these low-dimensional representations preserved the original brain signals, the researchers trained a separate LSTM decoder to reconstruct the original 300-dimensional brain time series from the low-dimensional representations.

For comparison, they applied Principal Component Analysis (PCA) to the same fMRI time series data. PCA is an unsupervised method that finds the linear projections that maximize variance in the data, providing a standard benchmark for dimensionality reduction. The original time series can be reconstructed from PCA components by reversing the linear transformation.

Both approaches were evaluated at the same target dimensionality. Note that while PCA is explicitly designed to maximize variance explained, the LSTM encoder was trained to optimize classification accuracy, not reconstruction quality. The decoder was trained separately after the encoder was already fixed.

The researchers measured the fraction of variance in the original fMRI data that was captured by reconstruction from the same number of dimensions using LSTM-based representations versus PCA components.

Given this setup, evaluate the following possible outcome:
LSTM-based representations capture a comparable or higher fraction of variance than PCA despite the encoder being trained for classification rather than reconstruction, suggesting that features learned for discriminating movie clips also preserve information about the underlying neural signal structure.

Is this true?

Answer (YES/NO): NO